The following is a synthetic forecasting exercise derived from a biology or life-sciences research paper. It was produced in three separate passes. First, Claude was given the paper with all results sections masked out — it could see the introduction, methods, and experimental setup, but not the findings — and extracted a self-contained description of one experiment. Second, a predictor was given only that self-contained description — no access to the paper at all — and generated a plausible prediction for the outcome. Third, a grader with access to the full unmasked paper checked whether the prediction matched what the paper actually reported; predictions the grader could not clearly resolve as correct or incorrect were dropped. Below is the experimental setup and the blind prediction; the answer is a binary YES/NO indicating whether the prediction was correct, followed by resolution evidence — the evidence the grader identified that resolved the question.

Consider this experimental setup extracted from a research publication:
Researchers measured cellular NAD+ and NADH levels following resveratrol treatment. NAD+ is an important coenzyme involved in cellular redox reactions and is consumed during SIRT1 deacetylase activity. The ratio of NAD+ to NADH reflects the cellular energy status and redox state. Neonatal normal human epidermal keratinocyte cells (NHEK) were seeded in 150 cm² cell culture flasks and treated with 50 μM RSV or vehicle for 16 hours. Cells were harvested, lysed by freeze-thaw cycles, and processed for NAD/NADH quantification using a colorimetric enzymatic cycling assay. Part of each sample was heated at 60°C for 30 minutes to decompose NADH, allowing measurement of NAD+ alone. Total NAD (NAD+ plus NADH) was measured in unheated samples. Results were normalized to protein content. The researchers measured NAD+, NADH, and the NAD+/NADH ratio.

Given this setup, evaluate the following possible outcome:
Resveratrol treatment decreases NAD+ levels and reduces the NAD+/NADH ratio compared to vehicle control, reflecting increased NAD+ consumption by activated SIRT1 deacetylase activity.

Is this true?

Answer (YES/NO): NO